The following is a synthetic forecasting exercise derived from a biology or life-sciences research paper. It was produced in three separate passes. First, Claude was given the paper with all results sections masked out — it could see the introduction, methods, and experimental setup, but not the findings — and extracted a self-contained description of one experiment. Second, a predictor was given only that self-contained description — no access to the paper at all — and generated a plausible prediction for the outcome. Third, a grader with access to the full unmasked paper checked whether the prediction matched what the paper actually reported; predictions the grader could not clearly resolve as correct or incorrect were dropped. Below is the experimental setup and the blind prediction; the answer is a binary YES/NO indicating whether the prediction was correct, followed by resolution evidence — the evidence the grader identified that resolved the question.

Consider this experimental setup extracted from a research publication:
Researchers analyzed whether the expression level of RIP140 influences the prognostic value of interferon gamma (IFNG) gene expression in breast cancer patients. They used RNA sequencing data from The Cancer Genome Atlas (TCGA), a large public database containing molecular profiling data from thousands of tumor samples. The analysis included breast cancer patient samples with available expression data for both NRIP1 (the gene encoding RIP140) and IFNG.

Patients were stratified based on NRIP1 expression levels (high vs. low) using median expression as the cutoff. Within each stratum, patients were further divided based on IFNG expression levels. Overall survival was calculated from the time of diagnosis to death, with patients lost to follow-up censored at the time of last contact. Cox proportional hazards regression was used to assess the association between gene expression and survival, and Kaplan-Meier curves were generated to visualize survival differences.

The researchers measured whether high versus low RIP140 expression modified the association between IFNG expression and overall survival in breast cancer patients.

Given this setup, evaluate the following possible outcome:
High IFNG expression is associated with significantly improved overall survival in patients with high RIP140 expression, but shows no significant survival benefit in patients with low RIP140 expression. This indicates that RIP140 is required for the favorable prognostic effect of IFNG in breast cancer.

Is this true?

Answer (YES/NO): NO